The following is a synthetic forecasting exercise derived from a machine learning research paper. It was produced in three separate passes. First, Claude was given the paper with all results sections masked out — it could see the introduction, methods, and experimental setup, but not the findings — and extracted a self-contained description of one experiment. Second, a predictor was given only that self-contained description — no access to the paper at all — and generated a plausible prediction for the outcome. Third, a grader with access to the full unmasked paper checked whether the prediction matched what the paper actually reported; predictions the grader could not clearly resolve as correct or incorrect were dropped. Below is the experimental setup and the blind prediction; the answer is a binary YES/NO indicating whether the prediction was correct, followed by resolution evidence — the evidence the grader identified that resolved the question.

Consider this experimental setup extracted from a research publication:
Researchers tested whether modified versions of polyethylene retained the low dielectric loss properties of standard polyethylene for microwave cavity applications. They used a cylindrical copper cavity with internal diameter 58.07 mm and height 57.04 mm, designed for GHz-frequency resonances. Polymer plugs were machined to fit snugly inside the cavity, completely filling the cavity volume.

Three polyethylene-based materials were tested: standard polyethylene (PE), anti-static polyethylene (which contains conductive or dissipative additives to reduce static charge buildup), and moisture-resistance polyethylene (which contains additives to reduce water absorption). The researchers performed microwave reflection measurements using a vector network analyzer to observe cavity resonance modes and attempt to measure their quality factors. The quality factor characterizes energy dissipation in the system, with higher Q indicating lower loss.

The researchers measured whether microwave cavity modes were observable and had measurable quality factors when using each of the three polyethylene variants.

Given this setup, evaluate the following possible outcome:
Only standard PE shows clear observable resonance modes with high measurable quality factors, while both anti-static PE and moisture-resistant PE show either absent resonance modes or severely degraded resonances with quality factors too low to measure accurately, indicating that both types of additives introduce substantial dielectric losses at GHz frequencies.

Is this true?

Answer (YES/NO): YES